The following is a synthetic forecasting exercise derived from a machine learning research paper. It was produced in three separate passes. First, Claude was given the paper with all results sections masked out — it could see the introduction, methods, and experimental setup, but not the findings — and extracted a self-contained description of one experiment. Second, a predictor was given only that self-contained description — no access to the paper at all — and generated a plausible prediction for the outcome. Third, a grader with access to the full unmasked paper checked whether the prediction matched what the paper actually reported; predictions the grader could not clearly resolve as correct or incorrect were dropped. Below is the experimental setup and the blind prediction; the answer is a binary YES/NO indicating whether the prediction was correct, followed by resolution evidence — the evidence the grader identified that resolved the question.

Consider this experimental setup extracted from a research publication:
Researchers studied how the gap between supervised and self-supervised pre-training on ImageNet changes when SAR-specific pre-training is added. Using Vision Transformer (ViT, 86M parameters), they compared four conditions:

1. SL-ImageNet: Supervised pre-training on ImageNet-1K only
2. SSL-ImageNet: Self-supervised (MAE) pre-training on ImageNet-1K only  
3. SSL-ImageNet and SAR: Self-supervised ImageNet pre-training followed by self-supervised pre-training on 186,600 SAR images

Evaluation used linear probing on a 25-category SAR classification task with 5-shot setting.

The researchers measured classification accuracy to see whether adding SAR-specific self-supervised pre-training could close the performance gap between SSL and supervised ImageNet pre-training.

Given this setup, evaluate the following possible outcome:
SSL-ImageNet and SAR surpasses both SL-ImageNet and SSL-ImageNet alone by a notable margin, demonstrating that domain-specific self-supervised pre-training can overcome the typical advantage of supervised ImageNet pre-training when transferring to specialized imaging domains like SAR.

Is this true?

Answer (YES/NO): YES